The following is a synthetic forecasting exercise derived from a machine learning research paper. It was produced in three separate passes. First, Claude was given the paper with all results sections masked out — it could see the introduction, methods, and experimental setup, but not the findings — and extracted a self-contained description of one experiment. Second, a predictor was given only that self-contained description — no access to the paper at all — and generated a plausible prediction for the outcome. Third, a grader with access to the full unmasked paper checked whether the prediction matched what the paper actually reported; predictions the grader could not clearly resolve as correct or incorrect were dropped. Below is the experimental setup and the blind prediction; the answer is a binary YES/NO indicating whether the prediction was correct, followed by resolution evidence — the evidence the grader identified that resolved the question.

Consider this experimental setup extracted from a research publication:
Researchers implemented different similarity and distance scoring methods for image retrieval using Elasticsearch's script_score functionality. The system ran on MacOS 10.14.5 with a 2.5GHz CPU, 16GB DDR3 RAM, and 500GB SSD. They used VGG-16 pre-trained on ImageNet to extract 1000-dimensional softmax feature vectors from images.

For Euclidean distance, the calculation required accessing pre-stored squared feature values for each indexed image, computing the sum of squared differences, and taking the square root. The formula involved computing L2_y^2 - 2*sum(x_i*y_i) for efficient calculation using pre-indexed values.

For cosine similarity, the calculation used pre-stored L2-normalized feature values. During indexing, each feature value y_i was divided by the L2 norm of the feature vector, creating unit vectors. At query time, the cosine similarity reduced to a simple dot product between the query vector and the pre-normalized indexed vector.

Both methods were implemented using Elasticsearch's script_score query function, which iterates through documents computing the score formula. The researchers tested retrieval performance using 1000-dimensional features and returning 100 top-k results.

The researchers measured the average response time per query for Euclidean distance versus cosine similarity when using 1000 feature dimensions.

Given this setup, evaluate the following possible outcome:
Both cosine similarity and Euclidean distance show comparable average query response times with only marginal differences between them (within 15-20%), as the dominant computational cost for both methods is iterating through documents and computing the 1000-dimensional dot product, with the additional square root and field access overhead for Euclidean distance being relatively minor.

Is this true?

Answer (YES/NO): NO